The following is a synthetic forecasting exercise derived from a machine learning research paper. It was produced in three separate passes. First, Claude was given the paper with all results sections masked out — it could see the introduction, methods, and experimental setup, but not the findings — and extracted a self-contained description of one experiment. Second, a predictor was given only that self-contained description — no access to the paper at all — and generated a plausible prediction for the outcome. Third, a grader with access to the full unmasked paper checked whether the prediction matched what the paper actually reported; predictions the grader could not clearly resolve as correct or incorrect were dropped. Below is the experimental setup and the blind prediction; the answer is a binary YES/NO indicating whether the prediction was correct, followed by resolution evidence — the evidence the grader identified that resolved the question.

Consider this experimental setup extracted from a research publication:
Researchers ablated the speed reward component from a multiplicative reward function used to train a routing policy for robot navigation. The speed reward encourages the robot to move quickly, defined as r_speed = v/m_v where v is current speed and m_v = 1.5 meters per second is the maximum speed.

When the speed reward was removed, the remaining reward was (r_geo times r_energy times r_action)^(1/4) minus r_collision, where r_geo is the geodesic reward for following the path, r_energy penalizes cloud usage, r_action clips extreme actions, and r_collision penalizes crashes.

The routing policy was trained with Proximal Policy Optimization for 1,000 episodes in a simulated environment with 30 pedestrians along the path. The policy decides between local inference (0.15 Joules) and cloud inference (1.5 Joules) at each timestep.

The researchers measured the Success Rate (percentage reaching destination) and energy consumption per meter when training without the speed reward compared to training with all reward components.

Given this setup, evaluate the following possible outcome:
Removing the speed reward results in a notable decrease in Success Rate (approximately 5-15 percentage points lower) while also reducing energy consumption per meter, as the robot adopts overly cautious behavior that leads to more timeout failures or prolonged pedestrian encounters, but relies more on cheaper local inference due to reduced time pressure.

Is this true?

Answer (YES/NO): NO